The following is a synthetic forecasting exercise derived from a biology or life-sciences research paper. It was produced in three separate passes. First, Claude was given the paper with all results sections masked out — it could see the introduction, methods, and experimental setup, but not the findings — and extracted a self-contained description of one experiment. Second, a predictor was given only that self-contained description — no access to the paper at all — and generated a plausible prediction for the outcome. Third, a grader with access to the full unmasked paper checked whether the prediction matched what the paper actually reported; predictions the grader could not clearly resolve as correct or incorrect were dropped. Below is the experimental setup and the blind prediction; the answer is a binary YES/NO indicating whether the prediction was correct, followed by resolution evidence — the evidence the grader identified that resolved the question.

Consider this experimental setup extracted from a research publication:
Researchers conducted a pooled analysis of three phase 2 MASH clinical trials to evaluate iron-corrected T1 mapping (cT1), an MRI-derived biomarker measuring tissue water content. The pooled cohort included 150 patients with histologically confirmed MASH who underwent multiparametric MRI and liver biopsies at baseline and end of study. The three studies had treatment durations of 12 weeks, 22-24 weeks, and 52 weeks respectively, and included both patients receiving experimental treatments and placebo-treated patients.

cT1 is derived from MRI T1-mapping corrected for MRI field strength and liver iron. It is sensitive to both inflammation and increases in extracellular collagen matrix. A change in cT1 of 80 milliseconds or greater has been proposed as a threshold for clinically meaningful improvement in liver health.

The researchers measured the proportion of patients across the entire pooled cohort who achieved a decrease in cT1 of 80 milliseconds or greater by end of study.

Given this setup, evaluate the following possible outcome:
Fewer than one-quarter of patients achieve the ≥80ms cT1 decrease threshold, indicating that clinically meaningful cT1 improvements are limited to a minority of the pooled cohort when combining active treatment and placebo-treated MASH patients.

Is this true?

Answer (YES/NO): NO